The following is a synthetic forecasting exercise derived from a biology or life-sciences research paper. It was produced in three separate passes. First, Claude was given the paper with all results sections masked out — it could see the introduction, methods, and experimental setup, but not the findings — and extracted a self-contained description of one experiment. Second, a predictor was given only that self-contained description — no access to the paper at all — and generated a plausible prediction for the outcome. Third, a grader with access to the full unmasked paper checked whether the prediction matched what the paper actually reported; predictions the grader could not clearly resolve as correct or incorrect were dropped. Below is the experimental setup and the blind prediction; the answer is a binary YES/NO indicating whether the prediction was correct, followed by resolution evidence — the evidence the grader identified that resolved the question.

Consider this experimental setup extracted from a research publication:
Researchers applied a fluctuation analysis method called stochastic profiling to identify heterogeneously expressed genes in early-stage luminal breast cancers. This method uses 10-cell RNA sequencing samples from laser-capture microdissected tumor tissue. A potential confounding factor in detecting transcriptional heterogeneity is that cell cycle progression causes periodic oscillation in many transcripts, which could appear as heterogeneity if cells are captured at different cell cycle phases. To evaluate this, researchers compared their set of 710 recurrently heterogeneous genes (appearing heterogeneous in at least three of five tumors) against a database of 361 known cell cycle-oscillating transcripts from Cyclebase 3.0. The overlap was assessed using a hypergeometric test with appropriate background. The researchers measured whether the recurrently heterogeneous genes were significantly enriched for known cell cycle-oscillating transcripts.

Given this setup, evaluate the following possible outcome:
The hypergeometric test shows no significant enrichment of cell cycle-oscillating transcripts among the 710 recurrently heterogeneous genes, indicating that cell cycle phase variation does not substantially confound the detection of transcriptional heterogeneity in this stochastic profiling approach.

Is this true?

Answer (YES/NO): NO